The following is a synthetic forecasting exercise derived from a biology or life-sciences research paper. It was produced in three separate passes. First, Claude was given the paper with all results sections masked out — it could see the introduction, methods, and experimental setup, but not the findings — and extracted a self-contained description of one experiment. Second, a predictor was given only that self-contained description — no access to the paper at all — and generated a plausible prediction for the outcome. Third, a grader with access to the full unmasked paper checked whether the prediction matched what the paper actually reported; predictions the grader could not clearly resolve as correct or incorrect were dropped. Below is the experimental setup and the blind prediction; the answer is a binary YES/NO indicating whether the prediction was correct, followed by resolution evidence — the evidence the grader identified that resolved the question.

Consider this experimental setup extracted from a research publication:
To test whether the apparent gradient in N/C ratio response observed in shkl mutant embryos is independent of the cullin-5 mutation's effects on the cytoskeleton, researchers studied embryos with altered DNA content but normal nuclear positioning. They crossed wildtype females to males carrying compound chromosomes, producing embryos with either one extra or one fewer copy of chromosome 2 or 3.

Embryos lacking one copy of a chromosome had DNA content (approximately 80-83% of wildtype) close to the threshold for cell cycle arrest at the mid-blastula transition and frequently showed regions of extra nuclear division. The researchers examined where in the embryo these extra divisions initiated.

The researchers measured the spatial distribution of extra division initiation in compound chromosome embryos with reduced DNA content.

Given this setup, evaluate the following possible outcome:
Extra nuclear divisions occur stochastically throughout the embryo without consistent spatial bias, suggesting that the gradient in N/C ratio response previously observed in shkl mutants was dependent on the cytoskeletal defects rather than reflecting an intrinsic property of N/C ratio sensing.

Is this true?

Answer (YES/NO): NO